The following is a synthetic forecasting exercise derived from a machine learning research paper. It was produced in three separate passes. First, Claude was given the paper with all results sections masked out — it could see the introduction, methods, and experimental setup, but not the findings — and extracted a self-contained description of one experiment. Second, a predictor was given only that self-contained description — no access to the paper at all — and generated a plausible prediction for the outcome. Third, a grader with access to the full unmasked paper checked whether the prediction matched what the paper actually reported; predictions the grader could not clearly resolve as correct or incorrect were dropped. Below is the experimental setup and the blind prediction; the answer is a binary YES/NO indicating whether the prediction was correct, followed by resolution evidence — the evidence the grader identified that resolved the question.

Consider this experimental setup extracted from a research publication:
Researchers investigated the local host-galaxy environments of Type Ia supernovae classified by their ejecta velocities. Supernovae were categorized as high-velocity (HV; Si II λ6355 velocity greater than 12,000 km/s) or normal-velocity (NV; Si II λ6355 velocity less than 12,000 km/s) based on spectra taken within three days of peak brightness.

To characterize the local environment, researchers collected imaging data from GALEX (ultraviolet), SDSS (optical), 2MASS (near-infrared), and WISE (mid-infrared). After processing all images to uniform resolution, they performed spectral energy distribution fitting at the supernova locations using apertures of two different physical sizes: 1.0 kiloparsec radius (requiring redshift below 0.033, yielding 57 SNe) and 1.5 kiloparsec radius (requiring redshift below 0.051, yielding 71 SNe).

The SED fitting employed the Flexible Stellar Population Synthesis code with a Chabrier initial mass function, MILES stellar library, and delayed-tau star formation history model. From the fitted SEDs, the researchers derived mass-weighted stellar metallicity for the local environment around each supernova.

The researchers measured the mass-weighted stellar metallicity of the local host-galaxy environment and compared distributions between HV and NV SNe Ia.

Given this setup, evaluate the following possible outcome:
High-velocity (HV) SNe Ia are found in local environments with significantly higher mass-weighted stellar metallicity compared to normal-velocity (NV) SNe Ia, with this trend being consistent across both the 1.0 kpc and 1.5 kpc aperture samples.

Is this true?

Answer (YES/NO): NO